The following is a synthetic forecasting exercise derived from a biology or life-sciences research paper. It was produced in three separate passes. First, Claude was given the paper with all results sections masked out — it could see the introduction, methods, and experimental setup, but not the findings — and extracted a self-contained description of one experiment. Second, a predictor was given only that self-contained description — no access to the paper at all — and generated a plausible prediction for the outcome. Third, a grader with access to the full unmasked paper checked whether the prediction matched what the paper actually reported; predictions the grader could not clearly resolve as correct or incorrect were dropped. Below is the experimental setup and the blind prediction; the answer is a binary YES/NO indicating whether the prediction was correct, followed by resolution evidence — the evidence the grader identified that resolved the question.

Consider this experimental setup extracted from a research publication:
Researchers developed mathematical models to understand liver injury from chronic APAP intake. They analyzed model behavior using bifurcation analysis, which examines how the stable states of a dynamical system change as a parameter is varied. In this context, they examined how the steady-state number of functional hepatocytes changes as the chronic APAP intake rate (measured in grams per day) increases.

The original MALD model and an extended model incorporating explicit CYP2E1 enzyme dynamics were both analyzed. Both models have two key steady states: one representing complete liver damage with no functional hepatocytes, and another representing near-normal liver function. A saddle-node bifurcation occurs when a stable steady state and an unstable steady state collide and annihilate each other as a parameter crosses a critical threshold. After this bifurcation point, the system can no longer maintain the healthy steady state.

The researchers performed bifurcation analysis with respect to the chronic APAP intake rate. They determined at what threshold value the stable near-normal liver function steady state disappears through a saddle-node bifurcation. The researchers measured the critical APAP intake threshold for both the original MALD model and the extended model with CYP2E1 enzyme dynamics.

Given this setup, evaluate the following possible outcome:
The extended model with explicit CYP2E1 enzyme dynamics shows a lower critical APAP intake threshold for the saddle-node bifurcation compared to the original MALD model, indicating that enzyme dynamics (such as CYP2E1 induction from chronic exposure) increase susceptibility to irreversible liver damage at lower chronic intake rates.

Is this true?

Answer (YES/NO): NO